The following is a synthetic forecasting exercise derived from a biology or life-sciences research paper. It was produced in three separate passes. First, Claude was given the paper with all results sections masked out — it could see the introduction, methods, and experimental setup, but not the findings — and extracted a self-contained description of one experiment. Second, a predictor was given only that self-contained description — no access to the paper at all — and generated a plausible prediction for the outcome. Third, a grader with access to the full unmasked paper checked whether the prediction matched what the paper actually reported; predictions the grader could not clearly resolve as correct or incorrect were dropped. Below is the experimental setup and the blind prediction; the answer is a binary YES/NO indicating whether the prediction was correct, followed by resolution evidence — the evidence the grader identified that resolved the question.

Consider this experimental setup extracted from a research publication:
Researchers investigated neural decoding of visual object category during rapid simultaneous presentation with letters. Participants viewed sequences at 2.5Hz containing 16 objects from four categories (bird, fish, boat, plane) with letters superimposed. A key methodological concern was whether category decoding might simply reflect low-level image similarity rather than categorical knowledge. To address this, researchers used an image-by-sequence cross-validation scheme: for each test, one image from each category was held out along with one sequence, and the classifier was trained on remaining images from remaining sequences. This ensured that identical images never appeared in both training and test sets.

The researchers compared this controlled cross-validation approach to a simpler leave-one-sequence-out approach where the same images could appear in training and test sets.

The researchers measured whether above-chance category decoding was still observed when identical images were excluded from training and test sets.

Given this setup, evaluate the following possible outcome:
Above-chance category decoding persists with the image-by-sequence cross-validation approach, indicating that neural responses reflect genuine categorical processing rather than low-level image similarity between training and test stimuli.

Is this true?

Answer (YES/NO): YES